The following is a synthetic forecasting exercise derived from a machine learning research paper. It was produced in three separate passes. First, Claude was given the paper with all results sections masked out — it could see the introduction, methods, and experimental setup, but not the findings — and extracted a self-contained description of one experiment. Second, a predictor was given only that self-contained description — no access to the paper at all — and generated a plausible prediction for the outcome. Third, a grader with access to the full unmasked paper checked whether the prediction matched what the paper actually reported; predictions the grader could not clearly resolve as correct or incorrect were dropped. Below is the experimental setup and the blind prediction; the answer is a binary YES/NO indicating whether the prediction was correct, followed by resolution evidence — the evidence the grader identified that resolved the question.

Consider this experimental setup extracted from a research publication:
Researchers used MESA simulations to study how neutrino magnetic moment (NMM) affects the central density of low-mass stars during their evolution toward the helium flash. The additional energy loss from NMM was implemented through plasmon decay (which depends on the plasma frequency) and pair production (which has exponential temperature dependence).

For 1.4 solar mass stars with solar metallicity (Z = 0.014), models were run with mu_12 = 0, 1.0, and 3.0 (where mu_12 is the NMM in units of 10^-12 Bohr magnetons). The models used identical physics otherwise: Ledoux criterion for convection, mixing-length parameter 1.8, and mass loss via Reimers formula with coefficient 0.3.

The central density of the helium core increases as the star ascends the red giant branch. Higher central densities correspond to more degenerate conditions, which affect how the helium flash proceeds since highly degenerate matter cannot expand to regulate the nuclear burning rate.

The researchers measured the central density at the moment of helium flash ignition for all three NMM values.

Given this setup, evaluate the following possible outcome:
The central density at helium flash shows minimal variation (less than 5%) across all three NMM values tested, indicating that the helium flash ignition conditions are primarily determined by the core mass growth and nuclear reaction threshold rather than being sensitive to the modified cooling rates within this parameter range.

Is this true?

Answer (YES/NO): NO